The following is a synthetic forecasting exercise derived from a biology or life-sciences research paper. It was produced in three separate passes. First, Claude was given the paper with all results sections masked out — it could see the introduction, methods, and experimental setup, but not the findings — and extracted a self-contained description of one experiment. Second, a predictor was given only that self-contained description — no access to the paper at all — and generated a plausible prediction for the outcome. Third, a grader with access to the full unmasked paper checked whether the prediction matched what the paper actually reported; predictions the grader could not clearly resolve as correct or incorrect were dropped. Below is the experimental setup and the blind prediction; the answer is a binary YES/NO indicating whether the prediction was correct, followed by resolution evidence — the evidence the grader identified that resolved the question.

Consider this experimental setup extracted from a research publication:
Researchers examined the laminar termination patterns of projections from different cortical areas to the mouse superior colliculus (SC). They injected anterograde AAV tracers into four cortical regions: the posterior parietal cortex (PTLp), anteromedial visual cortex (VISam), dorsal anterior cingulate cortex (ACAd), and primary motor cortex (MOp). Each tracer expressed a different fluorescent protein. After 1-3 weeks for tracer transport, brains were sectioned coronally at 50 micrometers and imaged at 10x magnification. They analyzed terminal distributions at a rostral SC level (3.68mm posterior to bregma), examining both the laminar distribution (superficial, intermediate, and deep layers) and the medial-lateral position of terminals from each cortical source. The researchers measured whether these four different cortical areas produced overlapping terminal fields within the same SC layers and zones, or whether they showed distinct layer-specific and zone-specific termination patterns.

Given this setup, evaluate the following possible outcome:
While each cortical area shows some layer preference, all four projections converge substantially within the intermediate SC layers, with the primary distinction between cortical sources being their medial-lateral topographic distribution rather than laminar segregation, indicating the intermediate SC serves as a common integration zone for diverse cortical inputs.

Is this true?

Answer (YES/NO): NO